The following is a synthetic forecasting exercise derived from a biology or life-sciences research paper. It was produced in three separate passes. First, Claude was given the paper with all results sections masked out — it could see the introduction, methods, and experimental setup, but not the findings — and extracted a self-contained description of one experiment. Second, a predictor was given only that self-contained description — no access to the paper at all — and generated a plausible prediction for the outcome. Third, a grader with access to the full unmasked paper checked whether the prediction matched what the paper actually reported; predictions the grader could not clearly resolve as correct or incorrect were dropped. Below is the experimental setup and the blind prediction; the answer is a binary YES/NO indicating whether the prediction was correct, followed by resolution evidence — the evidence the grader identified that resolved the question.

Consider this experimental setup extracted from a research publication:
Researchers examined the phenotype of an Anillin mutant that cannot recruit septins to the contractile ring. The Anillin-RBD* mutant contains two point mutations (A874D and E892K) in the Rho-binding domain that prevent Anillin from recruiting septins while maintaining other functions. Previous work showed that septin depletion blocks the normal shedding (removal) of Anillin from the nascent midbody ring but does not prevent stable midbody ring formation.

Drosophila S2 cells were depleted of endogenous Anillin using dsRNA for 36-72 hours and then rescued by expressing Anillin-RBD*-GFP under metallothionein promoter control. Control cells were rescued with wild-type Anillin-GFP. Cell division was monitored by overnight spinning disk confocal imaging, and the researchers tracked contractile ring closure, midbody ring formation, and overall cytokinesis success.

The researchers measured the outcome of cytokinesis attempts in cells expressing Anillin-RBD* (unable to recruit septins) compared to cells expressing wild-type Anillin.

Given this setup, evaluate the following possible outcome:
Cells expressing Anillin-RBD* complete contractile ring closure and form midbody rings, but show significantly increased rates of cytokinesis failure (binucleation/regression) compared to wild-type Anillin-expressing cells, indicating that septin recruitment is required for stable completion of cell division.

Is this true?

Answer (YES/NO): YES